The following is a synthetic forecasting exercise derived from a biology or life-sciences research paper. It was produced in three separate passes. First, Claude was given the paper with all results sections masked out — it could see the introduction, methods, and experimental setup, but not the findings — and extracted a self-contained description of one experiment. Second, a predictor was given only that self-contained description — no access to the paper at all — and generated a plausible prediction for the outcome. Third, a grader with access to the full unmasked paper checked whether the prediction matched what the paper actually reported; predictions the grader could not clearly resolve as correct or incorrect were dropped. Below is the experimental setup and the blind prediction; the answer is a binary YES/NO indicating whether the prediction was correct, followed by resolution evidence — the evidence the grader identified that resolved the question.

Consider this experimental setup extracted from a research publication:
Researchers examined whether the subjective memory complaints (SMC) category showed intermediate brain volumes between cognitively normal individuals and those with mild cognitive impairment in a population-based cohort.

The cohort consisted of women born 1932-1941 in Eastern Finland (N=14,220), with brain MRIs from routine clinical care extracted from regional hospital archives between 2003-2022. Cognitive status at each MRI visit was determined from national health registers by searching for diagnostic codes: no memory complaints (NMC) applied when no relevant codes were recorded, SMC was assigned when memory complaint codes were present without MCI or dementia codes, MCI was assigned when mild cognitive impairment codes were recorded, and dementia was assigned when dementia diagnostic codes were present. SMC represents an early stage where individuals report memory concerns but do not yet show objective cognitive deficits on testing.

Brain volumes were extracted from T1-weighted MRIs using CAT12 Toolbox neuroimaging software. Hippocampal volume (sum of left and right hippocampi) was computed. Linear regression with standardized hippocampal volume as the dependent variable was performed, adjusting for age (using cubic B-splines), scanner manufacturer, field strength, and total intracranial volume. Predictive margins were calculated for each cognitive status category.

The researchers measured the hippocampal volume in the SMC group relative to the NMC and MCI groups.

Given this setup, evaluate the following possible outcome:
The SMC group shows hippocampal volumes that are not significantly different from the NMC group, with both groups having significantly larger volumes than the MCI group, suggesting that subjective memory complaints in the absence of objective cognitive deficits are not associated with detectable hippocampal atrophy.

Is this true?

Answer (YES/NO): NO